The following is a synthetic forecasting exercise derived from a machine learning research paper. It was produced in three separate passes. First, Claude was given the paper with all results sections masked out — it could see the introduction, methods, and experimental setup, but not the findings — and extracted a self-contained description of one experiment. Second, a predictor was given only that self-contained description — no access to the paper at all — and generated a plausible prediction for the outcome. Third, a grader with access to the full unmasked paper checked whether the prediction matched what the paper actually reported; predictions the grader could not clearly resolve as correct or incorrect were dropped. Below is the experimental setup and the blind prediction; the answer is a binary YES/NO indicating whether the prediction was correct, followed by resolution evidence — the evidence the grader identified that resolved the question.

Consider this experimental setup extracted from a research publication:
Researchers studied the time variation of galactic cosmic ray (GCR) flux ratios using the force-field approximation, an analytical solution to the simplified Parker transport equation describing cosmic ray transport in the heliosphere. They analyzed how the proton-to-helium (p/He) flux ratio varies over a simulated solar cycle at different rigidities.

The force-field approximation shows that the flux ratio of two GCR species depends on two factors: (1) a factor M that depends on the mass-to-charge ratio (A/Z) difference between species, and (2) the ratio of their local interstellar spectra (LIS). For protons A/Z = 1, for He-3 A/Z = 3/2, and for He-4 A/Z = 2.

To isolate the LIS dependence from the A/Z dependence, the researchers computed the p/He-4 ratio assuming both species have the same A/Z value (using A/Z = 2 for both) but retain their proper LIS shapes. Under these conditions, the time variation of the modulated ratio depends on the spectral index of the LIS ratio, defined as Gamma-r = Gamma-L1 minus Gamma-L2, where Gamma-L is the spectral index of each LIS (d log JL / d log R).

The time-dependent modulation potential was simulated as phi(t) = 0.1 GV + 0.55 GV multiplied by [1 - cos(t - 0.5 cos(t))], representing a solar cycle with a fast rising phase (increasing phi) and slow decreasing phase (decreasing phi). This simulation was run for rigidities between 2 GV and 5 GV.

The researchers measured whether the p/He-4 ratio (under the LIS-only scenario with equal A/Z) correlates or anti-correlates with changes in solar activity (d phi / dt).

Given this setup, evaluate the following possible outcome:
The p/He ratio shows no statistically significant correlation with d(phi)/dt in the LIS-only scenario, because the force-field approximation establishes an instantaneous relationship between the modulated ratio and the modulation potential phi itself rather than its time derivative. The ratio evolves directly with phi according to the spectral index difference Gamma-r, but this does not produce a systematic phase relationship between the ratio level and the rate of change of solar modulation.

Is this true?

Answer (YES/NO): NO